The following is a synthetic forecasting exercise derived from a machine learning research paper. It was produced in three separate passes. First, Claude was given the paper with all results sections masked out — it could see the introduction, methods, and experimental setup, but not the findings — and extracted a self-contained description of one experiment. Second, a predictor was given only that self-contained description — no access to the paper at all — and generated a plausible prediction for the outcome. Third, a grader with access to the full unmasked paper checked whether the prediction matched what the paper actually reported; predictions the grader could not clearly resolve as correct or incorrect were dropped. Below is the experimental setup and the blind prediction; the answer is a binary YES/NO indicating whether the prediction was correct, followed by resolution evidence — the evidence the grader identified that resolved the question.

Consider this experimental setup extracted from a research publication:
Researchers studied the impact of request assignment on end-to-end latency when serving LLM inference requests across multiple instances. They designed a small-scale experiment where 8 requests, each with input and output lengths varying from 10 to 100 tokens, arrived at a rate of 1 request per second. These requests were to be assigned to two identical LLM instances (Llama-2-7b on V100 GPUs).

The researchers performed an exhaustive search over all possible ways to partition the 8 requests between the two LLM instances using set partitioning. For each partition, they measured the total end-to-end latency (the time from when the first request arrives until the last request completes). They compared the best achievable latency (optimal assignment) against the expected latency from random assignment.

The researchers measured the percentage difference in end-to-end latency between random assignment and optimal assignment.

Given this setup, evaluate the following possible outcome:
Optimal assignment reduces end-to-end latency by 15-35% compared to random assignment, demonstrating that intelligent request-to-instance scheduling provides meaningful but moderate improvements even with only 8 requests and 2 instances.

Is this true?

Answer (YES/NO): NO